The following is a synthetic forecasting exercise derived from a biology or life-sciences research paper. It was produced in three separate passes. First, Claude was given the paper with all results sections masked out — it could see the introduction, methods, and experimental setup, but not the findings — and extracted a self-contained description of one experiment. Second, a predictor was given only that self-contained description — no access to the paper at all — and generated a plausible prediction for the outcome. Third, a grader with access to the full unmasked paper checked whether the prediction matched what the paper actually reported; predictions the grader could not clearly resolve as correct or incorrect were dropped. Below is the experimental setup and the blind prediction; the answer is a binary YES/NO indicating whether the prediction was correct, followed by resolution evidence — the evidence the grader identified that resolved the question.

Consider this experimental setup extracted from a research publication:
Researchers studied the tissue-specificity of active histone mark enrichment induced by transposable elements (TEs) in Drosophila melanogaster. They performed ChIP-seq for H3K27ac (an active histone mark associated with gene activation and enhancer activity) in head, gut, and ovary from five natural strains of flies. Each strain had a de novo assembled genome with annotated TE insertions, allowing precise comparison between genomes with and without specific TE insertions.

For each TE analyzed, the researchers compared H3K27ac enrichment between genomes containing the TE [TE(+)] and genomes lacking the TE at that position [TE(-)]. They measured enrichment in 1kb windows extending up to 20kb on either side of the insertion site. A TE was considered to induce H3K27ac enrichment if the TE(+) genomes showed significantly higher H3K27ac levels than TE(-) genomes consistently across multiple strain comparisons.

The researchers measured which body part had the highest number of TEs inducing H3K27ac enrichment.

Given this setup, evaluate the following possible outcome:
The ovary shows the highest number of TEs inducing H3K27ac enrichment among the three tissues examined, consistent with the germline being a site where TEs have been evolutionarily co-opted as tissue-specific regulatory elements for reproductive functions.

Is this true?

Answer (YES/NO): NO